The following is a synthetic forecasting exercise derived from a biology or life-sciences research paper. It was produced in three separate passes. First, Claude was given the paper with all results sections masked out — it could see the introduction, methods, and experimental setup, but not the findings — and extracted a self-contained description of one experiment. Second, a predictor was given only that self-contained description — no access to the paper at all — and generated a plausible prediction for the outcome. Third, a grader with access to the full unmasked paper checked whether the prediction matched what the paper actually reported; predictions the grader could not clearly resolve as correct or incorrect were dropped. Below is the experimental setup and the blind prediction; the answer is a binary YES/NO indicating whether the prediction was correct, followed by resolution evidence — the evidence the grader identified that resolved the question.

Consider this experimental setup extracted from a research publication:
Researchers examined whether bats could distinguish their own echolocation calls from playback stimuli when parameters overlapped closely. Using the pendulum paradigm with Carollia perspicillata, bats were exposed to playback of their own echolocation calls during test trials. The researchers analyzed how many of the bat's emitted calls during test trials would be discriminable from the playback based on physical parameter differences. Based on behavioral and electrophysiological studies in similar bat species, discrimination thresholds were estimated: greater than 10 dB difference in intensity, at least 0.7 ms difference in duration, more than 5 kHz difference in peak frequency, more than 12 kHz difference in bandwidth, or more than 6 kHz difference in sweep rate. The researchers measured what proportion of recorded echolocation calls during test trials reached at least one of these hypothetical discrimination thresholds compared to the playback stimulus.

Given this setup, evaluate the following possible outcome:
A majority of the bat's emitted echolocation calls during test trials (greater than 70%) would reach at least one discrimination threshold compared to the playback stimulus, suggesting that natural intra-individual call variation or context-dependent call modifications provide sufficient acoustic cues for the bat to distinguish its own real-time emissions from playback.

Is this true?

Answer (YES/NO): YES